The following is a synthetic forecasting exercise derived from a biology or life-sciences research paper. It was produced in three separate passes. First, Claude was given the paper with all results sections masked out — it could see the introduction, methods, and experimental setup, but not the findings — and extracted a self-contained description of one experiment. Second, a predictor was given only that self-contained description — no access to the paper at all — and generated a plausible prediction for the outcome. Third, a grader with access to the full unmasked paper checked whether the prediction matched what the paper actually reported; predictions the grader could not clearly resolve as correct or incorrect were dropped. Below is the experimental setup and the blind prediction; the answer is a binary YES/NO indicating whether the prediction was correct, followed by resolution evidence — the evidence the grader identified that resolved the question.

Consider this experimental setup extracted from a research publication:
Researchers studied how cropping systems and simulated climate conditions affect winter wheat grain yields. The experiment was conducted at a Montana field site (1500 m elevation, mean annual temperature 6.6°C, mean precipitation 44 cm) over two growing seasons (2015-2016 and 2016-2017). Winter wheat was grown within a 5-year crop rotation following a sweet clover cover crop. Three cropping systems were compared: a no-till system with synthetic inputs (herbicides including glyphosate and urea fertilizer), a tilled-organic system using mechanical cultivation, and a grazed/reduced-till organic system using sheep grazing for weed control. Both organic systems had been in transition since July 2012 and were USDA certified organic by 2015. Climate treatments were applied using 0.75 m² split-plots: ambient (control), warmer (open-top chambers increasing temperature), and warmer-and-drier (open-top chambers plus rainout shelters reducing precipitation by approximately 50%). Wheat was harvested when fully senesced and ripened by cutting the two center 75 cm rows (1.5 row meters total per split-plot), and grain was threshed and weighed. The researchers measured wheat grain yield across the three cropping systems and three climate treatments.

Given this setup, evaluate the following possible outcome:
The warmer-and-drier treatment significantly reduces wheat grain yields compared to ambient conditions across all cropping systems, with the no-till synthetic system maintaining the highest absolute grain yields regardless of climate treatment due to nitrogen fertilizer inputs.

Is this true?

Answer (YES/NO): NO